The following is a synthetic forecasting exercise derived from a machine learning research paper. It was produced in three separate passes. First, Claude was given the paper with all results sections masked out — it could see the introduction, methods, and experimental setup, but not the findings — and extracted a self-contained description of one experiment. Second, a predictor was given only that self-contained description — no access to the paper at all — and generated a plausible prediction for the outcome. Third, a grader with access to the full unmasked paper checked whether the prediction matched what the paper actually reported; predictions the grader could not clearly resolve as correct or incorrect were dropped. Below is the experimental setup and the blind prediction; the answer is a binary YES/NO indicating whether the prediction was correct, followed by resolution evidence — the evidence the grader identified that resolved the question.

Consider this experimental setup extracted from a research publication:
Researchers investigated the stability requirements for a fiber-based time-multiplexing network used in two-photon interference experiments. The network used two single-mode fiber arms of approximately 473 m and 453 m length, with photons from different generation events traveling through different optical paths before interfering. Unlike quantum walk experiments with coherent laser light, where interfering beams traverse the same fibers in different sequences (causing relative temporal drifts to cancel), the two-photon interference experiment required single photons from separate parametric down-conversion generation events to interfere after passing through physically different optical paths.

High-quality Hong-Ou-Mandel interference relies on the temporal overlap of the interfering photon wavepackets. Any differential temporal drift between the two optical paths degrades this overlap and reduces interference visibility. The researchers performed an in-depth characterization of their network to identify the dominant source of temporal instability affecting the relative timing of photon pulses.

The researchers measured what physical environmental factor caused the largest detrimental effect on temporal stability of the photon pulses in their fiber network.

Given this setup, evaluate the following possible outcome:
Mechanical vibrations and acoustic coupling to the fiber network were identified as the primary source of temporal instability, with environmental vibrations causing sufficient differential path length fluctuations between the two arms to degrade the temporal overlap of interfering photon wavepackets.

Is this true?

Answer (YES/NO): NO